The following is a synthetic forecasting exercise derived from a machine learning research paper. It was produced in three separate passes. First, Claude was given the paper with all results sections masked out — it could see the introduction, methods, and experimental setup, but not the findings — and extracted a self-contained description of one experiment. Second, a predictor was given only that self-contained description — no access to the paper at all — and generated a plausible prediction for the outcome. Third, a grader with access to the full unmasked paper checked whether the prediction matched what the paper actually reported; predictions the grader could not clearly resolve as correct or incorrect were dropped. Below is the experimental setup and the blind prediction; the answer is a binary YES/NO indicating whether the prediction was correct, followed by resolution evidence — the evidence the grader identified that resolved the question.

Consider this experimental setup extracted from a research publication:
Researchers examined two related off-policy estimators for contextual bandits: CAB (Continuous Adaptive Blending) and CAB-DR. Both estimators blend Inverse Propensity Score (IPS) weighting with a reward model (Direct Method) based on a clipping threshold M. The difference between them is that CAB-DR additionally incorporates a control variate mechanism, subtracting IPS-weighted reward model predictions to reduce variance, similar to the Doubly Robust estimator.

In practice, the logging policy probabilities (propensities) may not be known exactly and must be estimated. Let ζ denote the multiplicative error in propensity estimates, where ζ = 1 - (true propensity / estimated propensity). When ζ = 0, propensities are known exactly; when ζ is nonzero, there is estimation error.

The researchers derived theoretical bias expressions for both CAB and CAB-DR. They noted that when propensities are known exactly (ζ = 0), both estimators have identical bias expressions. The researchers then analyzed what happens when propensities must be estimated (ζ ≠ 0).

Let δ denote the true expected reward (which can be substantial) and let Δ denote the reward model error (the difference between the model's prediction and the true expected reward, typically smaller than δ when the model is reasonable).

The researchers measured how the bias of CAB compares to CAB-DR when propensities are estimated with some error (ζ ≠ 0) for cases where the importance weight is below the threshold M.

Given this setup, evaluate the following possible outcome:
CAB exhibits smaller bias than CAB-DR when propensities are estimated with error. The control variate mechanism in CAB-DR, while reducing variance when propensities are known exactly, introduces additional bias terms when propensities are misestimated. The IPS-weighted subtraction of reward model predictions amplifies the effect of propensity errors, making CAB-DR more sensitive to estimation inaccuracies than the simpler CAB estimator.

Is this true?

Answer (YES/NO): NO